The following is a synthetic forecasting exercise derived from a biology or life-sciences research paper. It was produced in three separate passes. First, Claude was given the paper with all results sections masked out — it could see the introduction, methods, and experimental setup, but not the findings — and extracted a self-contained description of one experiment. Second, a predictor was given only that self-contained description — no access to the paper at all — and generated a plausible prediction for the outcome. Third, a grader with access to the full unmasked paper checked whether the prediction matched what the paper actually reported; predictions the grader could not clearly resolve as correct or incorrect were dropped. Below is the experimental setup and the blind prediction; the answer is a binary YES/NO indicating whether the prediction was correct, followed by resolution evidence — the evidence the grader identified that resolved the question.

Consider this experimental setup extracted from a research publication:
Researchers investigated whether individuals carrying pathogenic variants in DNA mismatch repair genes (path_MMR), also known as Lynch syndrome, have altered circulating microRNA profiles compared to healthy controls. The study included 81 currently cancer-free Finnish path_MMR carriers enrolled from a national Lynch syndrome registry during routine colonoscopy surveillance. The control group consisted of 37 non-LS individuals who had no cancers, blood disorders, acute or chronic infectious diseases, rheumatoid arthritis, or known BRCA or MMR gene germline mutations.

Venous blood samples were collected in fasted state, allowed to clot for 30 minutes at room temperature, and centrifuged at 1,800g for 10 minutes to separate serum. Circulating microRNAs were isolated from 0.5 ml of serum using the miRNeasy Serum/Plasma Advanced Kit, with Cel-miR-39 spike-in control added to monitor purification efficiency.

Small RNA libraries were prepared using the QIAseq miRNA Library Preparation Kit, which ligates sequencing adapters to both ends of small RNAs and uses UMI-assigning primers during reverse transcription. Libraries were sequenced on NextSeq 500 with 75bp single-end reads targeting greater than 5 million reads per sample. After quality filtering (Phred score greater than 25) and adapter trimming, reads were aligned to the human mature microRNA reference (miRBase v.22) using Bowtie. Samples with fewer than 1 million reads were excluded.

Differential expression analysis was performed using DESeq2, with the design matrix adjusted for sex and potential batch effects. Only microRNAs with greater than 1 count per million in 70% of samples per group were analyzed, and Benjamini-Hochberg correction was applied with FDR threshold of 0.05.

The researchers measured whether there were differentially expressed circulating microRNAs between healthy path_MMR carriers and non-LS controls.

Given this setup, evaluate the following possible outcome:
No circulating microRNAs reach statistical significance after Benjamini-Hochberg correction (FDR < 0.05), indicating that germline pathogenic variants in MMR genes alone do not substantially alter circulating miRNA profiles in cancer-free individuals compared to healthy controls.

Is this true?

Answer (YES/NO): NO